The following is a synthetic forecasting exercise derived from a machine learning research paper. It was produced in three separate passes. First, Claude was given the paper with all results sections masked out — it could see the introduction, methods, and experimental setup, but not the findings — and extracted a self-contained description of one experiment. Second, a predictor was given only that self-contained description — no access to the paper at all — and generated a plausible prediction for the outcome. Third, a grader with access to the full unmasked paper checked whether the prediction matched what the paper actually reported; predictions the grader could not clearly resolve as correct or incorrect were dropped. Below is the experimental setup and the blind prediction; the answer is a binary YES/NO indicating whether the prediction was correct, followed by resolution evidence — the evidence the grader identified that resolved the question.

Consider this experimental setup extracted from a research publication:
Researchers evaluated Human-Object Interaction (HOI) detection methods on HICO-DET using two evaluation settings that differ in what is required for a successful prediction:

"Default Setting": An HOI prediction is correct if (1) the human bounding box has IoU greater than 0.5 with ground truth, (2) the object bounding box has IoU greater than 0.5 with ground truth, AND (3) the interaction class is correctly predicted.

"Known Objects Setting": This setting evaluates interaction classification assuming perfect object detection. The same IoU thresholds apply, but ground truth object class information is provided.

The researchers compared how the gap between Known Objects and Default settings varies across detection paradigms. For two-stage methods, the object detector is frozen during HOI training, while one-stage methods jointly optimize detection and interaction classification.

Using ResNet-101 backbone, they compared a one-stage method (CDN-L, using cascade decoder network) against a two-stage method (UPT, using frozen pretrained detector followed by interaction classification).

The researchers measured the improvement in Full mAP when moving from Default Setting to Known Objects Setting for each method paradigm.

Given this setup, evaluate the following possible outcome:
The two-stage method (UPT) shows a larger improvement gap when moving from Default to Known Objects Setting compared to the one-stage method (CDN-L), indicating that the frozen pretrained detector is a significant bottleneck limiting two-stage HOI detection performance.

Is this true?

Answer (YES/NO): YES